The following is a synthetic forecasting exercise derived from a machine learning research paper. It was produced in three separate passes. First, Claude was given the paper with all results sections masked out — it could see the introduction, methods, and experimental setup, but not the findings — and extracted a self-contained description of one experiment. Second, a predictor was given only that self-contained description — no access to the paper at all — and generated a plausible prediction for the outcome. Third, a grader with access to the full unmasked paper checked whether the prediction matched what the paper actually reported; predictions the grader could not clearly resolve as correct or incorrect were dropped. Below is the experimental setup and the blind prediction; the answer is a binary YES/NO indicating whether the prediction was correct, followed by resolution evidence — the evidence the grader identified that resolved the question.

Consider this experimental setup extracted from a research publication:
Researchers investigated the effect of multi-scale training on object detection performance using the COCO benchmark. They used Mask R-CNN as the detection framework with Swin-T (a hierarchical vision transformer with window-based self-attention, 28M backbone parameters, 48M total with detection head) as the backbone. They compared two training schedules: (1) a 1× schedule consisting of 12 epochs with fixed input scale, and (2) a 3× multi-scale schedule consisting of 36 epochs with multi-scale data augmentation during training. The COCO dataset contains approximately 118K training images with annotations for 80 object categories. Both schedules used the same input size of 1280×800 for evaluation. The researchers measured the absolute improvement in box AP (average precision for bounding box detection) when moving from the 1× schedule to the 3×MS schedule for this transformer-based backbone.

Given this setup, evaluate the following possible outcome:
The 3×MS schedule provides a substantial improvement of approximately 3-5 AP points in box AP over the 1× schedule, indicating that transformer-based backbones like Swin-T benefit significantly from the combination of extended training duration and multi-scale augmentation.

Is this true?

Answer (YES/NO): YES